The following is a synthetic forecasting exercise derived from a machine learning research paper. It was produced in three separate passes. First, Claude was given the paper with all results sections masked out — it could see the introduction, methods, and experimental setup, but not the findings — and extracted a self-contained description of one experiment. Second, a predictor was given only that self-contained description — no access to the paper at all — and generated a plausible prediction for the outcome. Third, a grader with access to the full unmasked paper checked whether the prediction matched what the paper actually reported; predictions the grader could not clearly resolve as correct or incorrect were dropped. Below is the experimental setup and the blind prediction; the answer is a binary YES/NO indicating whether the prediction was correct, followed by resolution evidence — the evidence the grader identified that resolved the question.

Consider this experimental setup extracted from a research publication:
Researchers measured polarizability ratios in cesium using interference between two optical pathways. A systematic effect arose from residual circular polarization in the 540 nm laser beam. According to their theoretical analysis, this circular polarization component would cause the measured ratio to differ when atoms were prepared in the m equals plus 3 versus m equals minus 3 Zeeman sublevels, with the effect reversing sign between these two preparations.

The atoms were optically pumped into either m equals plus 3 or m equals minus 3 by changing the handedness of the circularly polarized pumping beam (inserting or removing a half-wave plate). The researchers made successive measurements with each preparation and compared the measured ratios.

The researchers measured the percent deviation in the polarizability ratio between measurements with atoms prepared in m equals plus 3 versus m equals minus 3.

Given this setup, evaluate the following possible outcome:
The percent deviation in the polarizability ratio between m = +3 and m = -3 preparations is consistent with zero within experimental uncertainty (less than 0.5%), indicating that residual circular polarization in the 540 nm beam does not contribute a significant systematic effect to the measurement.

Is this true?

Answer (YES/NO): NO